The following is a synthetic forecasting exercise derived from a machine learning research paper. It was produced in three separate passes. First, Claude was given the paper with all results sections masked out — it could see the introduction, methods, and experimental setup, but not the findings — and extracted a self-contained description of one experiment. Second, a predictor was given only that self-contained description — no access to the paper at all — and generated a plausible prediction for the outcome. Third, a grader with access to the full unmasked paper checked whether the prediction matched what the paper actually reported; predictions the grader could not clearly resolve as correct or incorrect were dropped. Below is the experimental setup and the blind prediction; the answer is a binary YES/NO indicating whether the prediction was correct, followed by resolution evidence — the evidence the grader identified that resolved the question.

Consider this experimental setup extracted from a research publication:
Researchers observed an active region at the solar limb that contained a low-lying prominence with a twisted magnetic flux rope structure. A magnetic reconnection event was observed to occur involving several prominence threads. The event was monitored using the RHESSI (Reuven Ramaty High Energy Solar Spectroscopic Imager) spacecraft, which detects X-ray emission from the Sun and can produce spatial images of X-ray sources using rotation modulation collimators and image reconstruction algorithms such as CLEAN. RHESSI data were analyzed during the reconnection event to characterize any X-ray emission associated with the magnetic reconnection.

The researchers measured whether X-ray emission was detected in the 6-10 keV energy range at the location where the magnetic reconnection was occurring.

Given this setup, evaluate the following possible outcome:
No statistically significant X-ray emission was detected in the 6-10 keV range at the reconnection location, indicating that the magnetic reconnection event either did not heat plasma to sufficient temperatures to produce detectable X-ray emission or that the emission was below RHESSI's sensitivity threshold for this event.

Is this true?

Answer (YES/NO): NO